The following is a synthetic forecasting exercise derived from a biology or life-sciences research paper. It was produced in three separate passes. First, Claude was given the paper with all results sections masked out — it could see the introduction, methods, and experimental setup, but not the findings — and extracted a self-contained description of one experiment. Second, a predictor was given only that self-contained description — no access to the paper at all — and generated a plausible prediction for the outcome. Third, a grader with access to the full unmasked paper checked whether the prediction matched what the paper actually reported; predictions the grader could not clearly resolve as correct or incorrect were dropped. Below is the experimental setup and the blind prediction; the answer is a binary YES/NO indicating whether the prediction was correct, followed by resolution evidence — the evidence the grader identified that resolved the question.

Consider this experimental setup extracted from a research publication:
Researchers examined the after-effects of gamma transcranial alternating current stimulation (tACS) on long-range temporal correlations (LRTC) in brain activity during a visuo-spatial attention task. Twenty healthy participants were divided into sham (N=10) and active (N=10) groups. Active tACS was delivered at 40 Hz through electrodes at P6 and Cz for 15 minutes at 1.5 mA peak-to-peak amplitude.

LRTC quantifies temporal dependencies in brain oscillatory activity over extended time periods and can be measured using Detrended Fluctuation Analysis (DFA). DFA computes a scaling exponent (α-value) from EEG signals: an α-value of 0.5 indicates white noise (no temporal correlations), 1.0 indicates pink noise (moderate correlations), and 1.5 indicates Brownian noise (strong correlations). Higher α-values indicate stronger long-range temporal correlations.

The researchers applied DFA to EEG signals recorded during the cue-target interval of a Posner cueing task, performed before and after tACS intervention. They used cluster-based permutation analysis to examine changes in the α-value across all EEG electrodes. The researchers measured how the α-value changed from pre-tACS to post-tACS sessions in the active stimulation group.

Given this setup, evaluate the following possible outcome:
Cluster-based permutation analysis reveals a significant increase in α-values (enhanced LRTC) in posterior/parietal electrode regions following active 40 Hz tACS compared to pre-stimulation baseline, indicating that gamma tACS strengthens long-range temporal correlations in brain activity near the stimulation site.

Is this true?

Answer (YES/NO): NO